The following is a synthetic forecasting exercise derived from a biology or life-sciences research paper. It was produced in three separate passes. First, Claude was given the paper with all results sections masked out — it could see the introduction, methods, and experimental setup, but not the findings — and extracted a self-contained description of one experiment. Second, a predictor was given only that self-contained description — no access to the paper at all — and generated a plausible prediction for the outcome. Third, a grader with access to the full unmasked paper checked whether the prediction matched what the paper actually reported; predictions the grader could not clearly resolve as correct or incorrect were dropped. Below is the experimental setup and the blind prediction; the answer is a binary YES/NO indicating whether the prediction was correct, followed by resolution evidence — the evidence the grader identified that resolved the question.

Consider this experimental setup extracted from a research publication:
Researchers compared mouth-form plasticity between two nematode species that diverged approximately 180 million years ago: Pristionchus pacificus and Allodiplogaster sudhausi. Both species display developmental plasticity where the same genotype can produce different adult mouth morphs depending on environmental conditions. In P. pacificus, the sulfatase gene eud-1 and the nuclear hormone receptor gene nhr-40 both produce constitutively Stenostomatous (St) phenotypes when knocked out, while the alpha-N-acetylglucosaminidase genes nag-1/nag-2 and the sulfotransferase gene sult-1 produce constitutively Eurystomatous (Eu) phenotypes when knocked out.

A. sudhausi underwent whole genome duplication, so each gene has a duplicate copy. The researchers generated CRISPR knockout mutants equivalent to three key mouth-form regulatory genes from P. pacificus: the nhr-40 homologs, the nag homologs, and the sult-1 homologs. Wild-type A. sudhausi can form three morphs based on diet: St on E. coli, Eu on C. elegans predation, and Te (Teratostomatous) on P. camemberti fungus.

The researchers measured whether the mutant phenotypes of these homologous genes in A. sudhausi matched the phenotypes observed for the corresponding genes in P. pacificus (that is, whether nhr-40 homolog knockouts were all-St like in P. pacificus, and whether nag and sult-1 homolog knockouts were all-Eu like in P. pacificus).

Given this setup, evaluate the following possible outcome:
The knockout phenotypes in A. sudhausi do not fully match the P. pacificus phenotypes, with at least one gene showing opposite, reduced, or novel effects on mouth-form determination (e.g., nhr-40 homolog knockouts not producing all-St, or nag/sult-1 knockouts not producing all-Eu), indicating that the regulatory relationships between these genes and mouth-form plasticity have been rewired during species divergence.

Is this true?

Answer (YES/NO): YES